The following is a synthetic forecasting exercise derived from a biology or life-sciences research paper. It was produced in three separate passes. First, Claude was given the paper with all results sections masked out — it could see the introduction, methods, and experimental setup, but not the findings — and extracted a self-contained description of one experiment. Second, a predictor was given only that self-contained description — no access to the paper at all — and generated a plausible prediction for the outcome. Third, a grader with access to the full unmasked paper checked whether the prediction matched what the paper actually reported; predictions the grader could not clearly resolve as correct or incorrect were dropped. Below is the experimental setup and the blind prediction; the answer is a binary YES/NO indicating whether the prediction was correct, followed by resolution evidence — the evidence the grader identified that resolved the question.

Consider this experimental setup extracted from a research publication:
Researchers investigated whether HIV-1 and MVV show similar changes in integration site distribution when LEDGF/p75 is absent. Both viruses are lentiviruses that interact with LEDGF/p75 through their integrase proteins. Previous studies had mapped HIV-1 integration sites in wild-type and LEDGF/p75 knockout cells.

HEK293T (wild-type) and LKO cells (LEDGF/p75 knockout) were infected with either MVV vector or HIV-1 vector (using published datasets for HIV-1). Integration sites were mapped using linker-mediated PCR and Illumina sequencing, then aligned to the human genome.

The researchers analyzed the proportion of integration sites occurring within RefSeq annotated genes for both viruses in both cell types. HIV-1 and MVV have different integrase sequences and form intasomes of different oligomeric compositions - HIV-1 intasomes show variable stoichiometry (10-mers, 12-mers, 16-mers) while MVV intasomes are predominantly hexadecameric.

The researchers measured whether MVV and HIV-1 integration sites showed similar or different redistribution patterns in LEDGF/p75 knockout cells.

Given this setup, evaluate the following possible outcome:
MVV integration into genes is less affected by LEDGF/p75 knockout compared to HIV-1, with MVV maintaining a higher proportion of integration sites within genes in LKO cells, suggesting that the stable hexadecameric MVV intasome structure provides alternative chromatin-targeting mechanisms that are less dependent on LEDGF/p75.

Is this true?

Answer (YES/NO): NO